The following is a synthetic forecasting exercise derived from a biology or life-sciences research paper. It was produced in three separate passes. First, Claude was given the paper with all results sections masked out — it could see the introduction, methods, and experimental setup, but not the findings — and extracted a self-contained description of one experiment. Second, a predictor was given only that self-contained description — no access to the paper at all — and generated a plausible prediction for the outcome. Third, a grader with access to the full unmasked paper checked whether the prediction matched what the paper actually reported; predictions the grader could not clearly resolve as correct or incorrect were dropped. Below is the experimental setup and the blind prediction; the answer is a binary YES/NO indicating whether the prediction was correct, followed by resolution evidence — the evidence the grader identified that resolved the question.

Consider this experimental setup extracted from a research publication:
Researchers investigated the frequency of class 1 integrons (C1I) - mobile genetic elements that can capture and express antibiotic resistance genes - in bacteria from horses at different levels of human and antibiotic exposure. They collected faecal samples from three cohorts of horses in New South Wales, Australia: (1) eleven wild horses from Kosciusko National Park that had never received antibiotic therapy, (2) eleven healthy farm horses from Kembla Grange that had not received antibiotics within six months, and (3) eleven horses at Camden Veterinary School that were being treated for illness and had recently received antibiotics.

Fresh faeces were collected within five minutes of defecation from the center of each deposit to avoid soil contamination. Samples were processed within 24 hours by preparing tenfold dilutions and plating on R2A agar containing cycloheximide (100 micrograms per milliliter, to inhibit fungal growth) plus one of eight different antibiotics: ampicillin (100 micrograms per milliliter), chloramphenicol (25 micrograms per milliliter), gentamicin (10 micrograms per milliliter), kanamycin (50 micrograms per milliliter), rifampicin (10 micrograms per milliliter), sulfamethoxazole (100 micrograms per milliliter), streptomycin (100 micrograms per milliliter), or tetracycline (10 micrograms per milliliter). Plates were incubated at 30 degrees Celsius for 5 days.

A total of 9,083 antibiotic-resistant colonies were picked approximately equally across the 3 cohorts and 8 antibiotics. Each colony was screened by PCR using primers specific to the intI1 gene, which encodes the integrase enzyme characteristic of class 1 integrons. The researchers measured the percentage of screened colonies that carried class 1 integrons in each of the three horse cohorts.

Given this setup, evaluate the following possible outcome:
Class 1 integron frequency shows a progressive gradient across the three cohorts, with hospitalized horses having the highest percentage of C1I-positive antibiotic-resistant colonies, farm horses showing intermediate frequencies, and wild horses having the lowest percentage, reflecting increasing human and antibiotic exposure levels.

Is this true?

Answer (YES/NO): YES